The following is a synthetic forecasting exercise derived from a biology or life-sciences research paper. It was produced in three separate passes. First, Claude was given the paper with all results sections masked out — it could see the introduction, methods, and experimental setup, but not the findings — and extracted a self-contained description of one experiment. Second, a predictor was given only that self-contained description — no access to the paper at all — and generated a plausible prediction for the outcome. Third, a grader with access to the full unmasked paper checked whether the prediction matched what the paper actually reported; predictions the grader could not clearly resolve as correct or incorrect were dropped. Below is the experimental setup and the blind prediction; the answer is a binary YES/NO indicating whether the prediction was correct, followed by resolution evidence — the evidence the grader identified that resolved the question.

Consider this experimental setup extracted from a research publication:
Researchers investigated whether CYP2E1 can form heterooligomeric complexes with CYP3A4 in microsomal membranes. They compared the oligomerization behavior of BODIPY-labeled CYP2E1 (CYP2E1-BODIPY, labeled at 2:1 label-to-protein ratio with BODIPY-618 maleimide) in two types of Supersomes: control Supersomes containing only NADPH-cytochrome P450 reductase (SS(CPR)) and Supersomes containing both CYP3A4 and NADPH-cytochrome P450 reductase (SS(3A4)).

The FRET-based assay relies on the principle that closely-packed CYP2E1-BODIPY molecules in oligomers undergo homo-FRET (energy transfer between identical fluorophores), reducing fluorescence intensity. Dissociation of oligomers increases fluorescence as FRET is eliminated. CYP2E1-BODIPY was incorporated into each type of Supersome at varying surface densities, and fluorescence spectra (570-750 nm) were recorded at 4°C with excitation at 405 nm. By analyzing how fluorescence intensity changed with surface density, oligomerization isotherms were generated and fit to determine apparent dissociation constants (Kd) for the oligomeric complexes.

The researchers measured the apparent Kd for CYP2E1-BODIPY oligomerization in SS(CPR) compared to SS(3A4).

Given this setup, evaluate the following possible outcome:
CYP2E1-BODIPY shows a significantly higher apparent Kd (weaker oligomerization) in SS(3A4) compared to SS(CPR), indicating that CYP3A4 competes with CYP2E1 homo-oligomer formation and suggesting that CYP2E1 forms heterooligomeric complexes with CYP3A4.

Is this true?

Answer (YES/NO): YES